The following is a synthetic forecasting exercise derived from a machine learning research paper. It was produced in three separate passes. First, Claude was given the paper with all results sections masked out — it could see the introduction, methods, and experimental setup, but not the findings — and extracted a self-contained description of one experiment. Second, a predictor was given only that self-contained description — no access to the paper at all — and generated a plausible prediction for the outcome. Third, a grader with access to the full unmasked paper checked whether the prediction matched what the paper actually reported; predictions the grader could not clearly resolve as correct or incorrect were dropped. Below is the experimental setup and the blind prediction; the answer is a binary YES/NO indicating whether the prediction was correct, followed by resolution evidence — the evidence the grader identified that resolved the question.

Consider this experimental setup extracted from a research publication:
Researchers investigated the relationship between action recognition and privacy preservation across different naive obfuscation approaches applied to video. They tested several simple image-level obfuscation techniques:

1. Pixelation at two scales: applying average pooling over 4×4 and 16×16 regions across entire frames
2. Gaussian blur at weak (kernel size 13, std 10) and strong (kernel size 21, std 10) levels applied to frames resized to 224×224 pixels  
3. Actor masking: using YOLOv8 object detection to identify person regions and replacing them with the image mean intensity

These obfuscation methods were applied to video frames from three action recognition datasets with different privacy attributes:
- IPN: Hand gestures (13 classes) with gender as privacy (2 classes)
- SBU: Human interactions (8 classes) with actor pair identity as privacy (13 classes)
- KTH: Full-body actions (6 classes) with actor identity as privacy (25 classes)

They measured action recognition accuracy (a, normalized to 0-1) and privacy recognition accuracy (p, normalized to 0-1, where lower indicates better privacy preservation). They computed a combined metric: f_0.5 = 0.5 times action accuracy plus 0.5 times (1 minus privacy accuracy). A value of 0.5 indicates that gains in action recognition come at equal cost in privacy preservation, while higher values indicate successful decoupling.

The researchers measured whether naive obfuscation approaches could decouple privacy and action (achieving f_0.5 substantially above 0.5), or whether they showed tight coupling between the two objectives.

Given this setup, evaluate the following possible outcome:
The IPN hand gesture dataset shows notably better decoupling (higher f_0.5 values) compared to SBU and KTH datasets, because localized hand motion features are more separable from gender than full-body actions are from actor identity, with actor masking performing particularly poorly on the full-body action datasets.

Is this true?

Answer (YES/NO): NO